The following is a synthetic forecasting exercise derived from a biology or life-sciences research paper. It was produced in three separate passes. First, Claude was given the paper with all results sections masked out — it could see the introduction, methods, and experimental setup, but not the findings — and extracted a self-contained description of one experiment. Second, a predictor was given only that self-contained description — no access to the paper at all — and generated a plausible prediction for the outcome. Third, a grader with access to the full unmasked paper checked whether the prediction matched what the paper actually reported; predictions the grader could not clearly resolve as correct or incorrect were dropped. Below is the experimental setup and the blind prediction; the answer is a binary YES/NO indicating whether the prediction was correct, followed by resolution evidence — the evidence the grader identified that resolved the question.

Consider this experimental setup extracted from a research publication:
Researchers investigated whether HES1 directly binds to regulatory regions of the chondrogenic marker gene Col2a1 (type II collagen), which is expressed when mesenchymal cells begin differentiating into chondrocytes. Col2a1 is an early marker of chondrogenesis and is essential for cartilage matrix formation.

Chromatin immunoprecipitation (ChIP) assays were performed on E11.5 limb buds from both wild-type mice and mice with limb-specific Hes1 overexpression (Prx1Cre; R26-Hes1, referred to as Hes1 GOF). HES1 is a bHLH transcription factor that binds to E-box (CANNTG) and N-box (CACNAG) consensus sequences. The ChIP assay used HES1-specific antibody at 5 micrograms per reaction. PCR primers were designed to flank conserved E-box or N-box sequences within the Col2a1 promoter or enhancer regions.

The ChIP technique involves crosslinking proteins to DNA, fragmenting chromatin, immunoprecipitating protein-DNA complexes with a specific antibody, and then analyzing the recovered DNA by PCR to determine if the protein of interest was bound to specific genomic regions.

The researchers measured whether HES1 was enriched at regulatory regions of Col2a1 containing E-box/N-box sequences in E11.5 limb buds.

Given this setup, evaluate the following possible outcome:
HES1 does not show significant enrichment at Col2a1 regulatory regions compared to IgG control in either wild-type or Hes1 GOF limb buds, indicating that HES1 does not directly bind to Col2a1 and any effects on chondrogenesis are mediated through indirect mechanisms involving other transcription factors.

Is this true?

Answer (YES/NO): NO